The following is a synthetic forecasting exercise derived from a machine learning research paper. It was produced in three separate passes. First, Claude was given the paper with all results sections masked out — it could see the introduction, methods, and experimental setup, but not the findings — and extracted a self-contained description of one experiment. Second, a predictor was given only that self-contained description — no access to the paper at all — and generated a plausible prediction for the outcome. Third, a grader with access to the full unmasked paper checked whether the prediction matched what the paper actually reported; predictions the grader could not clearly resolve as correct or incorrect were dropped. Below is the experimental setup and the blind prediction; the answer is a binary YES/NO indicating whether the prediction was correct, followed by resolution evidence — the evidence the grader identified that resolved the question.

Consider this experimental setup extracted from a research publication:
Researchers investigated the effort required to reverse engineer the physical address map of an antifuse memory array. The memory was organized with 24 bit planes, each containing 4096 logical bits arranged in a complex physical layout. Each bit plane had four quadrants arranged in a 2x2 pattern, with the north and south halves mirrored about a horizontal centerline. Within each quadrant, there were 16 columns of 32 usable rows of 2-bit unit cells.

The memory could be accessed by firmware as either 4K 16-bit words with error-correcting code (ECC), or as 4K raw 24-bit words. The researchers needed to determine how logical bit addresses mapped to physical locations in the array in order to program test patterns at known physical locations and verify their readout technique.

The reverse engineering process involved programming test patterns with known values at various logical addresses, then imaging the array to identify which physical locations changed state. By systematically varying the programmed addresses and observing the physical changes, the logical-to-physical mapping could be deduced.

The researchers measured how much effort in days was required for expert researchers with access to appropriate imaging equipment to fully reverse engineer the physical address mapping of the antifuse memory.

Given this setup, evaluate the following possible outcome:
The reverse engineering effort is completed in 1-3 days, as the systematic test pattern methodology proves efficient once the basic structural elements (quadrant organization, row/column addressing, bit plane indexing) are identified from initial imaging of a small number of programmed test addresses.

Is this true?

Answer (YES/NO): YES